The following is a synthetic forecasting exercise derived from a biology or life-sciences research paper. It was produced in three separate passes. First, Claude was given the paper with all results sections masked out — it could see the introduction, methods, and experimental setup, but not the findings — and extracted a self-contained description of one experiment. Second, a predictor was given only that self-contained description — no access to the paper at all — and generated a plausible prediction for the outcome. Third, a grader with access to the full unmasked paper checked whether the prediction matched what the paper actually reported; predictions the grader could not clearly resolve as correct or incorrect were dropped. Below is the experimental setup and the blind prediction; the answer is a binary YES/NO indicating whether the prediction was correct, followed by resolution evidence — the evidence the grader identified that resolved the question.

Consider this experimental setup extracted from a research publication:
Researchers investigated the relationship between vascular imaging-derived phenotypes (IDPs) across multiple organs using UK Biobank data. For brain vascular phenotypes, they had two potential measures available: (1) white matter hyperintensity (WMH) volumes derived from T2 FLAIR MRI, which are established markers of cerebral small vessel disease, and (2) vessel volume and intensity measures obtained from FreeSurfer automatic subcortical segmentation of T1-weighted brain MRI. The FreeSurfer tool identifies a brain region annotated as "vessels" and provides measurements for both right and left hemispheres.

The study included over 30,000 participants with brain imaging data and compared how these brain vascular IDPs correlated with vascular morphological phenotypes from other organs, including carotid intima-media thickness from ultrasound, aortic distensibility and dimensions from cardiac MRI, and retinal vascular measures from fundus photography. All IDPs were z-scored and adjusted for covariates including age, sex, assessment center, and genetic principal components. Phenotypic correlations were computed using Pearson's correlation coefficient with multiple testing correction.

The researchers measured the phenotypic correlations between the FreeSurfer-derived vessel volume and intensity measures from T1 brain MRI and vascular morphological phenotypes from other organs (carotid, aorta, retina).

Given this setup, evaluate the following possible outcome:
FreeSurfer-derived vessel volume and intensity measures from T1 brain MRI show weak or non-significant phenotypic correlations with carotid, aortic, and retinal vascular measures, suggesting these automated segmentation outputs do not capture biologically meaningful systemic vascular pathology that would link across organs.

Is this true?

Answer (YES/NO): YES